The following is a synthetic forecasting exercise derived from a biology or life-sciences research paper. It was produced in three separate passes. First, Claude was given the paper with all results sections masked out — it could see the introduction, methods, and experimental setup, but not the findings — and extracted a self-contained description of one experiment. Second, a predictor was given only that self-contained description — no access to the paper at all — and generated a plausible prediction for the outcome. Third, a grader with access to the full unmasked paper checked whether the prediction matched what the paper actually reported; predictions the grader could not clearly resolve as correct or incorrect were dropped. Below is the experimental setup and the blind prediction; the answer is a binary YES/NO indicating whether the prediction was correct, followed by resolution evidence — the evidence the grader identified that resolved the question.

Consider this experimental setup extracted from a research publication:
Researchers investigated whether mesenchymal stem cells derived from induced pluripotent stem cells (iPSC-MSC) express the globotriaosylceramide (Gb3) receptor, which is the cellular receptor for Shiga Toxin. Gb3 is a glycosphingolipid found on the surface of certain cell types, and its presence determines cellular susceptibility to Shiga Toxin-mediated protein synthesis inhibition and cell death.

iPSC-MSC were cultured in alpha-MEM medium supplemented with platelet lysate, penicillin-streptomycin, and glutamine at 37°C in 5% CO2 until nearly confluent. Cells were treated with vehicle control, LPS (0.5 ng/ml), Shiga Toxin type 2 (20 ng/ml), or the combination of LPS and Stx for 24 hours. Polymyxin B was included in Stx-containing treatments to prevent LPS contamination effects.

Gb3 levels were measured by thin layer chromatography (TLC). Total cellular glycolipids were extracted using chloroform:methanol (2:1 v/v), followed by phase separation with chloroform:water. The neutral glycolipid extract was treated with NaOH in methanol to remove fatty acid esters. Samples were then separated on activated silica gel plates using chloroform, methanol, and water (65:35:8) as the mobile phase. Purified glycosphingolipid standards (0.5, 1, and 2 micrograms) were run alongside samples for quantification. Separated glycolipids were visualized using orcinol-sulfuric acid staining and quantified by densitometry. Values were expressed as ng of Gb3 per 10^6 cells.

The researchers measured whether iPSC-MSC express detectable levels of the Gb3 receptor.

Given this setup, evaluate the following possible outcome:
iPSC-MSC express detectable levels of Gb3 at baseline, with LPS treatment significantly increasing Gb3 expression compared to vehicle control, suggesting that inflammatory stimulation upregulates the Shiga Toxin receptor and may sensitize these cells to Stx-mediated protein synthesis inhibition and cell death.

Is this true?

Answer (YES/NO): NO